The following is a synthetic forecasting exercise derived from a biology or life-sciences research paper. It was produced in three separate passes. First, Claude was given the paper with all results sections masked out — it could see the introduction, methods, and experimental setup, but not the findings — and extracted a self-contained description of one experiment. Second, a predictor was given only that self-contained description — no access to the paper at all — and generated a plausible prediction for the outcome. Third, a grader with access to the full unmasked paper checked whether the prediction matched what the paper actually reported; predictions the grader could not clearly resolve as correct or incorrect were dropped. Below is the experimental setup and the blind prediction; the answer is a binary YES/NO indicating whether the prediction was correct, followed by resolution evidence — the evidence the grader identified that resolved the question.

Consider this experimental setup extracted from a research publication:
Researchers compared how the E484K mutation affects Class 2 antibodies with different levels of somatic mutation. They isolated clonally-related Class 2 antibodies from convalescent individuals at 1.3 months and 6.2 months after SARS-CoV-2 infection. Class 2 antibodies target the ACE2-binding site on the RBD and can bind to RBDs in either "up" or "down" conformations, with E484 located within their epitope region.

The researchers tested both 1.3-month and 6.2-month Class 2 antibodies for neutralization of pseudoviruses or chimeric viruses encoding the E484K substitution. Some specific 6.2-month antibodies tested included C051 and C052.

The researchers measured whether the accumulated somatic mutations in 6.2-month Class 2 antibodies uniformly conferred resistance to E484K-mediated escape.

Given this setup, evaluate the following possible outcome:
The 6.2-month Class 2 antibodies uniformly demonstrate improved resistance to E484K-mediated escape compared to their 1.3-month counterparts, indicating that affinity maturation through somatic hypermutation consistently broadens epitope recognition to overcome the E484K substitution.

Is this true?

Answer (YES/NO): NO